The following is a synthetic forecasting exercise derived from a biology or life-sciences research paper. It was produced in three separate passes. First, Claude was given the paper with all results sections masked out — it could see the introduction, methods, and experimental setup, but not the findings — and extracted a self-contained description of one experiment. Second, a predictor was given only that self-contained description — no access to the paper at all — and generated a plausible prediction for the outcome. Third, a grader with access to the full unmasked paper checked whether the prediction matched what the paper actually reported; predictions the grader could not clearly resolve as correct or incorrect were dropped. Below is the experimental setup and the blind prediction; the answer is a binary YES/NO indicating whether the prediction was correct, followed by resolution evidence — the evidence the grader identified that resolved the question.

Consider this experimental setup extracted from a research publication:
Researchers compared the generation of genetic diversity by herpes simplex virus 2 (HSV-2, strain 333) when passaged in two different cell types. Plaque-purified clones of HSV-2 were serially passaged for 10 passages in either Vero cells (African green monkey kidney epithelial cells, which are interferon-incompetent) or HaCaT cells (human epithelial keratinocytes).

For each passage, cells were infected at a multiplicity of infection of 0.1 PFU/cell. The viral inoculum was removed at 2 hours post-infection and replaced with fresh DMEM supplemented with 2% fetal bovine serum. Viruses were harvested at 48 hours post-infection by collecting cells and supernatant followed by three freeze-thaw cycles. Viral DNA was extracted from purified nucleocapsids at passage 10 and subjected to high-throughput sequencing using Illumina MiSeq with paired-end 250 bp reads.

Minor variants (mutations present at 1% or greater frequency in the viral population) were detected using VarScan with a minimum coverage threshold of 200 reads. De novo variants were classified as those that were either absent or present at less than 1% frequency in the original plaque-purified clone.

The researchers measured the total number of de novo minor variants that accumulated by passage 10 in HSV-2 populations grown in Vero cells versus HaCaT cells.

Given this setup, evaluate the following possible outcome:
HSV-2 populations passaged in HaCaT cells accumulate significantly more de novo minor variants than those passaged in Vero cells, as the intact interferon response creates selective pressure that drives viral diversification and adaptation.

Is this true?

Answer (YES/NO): YES